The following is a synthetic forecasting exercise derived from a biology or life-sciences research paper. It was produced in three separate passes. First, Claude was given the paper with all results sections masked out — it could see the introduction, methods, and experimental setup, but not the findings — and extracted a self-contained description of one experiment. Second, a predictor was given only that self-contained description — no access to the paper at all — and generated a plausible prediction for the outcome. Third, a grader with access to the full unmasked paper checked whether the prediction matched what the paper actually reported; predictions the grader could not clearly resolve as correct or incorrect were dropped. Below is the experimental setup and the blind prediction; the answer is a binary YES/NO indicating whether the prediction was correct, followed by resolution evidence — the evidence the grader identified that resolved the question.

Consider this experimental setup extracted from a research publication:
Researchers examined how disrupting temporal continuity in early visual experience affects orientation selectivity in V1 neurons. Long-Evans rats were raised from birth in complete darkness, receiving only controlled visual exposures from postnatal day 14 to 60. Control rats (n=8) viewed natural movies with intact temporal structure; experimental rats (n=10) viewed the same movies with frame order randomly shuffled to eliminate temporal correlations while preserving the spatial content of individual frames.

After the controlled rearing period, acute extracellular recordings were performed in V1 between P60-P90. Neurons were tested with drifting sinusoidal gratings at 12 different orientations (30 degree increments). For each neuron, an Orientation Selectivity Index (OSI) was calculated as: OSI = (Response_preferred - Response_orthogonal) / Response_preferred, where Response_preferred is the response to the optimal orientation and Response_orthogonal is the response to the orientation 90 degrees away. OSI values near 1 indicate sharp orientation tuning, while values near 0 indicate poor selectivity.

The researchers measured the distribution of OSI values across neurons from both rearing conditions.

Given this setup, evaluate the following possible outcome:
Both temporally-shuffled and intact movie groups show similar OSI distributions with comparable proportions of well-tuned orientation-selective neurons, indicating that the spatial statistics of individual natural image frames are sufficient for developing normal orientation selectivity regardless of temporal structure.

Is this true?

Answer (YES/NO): YES